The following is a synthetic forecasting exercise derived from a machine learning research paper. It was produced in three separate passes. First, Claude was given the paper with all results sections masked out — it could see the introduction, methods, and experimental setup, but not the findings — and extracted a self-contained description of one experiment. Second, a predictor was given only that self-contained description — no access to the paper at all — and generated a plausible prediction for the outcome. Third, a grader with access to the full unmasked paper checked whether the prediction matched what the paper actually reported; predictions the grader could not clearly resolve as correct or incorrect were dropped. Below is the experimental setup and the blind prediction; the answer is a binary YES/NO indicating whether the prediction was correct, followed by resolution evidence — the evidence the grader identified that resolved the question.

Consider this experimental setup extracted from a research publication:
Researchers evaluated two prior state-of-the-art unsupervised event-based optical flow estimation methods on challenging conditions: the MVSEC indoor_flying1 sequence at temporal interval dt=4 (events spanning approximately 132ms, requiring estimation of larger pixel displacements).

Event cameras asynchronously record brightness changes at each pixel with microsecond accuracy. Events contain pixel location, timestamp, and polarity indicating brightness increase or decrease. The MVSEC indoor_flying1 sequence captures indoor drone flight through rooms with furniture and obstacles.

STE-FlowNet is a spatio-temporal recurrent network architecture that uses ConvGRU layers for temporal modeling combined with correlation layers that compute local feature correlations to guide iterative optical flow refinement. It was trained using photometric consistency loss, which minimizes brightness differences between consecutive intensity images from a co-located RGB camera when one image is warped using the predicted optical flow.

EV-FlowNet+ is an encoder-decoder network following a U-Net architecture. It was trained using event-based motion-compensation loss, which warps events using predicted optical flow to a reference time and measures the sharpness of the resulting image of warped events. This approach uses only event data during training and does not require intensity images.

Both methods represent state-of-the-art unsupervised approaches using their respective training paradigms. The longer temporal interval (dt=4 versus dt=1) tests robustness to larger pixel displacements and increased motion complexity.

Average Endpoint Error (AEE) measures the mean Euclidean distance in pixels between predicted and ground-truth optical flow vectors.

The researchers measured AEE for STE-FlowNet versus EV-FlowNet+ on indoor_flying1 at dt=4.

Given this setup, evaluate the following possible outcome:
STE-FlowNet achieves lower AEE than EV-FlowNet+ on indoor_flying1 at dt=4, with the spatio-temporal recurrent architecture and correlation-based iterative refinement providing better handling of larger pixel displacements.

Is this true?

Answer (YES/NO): YES